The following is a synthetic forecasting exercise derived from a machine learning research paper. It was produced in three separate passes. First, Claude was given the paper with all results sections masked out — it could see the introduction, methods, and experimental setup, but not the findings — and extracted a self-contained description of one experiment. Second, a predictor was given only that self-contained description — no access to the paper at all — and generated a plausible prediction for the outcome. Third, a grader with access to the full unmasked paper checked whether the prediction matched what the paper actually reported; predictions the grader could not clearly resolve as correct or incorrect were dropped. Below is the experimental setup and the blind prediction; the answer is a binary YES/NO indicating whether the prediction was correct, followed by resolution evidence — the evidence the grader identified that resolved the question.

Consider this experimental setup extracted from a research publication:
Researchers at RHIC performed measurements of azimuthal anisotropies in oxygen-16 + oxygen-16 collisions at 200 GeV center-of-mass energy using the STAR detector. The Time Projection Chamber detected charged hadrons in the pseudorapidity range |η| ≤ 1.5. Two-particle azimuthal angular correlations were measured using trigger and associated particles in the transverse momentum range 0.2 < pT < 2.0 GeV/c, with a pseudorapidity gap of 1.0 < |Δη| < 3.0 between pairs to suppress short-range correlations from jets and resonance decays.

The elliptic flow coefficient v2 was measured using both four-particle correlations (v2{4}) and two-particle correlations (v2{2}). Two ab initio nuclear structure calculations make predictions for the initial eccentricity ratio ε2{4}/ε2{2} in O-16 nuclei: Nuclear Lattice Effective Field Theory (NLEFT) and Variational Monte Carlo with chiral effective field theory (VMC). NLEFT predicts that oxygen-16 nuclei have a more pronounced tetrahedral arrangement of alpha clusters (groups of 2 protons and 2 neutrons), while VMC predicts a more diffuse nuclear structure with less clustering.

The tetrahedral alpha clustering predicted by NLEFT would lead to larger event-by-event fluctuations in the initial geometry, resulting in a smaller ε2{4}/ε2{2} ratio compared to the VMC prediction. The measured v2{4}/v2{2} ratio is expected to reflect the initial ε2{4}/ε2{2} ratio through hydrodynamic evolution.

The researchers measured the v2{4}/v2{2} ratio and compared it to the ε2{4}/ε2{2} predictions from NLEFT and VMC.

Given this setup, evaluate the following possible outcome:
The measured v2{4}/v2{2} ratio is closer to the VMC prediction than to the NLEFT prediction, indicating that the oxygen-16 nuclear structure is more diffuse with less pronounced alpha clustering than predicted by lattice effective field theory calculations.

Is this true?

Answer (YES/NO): YES